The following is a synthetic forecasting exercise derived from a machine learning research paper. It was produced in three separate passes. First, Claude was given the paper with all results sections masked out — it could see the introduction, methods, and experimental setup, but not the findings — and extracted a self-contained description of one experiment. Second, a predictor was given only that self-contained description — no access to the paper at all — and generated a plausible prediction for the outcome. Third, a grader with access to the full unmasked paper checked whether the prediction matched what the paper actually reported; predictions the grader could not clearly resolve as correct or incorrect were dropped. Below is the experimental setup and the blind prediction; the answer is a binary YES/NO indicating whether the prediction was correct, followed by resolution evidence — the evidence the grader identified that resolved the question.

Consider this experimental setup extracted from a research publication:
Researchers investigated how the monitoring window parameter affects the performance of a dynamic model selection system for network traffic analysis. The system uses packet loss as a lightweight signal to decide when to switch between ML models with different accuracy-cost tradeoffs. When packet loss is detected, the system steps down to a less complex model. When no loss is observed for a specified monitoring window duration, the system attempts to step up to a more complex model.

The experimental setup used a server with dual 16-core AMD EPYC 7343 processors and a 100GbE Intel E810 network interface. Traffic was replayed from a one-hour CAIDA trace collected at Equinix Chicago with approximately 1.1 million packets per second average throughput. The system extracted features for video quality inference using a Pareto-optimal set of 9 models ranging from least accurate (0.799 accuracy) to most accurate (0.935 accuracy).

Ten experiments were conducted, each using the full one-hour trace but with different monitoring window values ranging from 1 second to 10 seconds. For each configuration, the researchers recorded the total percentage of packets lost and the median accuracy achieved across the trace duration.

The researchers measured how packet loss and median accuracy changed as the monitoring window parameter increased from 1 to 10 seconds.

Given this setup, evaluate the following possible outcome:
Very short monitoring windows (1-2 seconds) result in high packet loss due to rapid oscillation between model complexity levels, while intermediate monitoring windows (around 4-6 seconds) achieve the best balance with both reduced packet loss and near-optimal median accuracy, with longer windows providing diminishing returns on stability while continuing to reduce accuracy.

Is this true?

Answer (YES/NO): NO